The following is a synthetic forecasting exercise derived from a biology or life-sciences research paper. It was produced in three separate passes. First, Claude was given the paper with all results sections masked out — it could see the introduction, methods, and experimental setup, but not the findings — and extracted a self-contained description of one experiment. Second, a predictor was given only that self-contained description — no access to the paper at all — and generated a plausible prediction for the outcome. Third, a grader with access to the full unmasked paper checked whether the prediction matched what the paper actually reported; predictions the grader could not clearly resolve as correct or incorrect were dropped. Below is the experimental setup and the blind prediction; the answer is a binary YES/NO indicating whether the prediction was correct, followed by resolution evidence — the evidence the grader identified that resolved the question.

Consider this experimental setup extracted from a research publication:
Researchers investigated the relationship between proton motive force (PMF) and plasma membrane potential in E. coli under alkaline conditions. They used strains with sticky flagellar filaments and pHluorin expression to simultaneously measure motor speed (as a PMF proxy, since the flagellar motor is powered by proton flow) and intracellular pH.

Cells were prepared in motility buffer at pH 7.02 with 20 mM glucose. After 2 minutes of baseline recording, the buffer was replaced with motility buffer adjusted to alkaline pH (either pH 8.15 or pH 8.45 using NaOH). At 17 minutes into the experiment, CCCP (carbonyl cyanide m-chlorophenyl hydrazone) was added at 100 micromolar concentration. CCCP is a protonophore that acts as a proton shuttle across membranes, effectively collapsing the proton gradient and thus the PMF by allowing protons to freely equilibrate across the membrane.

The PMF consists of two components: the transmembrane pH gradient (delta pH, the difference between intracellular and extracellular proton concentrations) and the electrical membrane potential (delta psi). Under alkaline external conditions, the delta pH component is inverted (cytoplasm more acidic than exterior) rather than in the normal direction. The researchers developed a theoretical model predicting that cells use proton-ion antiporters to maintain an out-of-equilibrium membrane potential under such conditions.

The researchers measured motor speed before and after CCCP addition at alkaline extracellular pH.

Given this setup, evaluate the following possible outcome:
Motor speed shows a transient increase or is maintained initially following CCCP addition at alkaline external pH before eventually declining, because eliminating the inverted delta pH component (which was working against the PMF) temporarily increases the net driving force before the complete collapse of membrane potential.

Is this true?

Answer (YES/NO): NO